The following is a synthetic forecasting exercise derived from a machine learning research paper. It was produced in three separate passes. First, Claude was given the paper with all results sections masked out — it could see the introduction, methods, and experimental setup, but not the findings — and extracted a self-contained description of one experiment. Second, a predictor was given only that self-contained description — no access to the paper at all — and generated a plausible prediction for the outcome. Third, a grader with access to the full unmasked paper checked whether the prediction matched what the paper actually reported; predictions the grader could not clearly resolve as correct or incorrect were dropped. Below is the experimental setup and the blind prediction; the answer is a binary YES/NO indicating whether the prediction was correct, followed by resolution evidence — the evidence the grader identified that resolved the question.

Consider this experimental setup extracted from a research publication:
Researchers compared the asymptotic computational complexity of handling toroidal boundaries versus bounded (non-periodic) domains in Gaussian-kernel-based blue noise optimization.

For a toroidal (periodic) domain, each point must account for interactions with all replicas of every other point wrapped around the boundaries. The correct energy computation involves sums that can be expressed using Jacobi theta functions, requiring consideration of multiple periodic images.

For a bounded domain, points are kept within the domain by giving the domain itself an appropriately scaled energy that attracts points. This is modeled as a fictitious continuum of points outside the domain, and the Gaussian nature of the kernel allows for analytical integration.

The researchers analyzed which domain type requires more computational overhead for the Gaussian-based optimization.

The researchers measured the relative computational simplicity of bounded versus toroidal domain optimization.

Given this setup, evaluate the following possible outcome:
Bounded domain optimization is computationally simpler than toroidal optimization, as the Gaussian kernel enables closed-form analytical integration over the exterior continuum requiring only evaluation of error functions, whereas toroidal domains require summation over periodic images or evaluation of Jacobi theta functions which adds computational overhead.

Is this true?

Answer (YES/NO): YES